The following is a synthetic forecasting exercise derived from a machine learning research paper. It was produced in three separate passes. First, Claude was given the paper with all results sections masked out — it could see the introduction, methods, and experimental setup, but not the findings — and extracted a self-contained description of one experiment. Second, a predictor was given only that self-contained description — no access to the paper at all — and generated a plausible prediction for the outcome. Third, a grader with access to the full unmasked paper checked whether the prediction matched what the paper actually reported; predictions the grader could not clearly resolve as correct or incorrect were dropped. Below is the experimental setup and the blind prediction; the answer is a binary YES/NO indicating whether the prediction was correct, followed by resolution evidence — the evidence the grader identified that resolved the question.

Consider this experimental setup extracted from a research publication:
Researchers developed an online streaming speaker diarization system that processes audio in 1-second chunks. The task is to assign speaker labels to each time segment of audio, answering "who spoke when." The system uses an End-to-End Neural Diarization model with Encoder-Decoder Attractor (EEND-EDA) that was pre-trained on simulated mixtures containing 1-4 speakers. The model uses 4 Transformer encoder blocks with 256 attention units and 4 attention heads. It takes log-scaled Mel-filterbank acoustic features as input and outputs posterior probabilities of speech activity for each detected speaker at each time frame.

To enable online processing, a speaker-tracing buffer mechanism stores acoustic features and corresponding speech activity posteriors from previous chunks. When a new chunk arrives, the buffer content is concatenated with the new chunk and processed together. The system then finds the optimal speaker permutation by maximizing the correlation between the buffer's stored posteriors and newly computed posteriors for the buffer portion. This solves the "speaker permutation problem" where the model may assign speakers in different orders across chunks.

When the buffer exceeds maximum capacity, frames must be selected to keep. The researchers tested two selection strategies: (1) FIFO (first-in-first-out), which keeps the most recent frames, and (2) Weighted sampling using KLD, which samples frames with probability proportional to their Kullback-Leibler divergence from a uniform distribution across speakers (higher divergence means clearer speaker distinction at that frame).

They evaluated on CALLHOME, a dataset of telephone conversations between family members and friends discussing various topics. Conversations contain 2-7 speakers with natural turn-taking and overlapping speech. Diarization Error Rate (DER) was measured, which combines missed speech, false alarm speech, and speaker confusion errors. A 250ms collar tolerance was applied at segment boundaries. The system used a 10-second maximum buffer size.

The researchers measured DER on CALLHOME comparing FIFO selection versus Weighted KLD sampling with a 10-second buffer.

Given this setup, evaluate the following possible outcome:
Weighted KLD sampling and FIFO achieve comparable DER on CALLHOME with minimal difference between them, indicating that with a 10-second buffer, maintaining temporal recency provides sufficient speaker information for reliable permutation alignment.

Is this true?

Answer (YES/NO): NO